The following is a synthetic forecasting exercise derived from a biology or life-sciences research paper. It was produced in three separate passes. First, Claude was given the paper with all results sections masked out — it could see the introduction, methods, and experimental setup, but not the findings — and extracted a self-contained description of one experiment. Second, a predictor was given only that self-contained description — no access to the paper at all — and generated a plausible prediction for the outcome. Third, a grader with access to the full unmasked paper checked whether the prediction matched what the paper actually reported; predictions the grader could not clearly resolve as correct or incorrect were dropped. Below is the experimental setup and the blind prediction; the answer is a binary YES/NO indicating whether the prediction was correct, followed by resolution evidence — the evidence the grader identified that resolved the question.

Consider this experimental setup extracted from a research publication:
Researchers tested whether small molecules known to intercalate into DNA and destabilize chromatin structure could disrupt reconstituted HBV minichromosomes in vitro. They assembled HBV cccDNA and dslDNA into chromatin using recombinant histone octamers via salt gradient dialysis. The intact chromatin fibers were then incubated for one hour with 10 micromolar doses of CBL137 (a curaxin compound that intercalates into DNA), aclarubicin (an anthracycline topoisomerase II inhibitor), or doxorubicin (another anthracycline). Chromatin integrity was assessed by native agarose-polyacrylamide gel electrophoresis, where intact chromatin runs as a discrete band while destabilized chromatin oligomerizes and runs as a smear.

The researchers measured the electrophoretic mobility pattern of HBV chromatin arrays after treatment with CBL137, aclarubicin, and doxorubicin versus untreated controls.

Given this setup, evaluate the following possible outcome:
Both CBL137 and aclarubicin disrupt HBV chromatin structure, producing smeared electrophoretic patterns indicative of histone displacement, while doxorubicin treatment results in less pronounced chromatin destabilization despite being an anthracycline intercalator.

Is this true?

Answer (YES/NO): NO